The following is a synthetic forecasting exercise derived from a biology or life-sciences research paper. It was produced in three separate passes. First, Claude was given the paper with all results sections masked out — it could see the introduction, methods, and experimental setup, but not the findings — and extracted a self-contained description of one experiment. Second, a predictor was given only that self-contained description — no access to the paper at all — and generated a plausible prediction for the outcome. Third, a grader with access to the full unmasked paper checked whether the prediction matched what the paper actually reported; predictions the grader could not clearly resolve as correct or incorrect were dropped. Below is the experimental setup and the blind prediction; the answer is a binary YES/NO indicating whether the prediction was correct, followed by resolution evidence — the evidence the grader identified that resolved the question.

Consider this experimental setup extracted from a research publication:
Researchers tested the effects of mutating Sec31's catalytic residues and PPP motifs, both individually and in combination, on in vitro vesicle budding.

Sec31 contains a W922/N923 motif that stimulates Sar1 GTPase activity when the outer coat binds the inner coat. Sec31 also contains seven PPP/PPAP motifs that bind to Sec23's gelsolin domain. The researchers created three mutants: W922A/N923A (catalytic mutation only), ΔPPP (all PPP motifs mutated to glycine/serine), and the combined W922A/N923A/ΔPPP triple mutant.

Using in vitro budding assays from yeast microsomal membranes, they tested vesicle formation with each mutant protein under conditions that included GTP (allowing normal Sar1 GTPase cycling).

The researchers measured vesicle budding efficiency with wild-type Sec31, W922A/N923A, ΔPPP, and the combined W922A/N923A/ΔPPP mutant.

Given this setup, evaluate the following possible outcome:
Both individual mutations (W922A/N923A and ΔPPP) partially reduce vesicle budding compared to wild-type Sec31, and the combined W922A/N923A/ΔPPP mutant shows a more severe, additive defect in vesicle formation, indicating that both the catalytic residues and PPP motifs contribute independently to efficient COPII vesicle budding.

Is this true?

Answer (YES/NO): NO